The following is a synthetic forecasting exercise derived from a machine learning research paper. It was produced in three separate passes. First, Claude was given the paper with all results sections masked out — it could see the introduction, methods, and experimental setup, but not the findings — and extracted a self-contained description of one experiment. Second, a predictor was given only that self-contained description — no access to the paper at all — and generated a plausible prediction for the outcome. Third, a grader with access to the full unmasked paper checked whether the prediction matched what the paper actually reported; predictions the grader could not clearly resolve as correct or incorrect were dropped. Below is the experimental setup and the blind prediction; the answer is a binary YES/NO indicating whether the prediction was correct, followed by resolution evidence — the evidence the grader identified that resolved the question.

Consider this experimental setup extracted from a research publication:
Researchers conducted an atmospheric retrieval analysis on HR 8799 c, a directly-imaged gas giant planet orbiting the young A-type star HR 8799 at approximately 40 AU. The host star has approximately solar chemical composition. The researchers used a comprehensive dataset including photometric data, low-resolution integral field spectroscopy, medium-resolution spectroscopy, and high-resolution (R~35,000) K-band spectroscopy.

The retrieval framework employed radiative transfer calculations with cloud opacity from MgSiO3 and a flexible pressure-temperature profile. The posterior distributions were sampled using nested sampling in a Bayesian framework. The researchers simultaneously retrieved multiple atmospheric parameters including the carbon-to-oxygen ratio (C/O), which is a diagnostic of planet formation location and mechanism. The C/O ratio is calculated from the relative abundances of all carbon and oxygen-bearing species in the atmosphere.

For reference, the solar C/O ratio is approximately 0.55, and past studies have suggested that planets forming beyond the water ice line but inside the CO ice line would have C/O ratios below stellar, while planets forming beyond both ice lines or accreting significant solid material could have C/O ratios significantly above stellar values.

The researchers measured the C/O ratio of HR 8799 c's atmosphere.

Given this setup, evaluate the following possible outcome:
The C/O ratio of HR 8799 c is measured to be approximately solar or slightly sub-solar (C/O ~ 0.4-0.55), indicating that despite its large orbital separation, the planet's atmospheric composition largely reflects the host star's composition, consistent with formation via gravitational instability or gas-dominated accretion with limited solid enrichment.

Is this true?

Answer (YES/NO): NO